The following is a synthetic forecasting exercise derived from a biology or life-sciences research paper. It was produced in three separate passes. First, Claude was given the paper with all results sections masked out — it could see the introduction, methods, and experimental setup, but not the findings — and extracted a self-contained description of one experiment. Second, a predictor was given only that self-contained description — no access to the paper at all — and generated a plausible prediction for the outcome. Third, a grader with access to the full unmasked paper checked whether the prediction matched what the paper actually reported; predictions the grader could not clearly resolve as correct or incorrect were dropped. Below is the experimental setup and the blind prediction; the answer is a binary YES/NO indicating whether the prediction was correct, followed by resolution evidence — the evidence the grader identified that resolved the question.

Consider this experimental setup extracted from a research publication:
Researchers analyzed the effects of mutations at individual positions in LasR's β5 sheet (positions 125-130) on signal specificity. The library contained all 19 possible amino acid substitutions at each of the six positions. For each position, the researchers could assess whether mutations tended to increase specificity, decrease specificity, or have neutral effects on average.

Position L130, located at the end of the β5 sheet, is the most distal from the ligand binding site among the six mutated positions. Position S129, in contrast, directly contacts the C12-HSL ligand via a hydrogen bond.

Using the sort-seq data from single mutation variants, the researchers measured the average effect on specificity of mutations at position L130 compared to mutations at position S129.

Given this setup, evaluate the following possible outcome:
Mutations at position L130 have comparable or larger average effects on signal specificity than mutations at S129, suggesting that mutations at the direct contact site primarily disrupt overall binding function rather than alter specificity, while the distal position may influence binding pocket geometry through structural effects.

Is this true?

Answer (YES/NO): YES